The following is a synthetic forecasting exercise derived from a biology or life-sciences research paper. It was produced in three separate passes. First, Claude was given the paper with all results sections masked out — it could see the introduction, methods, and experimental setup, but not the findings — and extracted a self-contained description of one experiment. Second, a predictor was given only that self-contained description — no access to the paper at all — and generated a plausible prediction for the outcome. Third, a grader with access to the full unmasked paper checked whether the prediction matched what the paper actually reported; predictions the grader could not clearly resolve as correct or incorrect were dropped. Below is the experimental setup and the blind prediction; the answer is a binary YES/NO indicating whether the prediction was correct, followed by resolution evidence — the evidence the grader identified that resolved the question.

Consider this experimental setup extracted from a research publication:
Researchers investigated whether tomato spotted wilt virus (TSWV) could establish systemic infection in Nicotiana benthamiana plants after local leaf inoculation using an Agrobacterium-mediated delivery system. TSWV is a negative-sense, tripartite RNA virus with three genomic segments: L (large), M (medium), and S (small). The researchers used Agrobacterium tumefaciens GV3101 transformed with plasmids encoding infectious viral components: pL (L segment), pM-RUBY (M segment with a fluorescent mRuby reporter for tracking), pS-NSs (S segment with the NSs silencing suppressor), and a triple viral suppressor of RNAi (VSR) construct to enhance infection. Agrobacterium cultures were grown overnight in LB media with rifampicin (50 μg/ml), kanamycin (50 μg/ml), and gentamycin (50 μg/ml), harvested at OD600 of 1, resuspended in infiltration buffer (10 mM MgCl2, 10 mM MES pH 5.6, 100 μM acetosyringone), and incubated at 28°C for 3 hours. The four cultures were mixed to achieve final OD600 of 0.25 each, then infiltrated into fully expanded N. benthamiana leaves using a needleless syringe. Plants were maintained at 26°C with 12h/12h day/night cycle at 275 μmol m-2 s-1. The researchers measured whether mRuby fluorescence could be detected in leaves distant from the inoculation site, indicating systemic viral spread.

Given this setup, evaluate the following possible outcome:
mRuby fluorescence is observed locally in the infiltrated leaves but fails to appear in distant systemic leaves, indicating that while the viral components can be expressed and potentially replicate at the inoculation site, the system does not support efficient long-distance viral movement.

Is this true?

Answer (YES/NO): NO